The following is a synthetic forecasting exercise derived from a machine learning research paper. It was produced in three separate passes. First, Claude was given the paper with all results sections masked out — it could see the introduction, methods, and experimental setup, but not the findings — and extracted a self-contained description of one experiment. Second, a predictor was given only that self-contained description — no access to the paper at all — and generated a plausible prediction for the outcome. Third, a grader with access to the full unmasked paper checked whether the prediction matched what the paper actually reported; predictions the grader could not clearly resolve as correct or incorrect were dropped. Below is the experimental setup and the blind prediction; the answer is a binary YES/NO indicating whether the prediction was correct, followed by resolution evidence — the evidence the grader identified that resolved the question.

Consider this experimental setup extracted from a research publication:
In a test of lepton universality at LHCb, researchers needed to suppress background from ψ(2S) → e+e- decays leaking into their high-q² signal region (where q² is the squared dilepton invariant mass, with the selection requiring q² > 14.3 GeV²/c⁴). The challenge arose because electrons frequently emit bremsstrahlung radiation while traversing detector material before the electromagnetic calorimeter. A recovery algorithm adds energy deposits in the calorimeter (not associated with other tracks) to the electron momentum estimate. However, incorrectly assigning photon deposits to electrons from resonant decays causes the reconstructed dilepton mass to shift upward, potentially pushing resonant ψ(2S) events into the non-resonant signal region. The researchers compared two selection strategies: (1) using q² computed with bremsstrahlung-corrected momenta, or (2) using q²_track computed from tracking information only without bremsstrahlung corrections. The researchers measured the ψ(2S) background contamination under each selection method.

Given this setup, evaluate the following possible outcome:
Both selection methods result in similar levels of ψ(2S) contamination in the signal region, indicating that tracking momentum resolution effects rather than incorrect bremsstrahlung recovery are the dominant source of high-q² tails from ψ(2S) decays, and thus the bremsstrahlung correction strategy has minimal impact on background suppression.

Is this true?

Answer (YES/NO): NO